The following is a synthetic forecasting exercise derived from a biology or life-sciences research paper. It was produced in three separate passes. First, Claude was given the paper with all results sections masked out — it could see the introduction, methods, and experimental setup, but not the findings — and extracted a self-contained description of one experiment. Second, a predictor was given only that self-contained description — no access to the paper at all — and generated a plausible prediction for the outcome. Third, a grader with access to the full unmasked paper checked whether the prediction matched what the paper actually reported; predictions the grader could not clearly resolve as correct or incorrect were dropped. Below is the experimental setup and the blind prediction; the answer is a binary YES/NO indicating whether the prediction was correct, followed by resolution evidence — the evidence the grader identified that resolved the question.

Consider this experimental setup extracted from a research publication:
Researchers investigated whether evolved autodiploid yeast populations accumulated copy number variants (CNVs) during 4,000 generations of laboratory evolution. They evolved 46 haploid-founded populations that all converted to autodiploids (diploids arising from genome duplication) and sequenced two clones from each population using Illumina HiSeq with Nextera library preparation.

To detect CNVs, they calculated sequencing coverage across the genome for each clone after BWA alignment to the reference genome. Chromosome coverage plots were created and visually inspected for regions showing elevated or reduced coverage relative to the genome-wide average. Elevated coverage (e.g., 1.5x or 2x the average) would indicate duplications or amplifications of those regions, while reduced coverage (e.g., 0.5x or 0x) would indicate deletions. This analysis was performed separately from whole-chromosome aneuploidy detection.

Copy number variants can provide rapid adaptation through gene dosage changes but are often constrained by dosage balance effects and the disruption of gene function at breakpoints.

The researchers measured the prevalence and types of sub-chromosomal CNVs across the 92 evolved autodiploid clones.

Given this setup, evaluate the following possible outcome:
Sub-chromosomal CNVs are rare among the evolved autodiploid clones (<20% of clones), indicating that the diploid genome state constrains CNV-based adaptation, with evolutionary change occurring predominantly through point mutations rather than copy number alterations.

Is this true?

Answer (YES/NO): NO